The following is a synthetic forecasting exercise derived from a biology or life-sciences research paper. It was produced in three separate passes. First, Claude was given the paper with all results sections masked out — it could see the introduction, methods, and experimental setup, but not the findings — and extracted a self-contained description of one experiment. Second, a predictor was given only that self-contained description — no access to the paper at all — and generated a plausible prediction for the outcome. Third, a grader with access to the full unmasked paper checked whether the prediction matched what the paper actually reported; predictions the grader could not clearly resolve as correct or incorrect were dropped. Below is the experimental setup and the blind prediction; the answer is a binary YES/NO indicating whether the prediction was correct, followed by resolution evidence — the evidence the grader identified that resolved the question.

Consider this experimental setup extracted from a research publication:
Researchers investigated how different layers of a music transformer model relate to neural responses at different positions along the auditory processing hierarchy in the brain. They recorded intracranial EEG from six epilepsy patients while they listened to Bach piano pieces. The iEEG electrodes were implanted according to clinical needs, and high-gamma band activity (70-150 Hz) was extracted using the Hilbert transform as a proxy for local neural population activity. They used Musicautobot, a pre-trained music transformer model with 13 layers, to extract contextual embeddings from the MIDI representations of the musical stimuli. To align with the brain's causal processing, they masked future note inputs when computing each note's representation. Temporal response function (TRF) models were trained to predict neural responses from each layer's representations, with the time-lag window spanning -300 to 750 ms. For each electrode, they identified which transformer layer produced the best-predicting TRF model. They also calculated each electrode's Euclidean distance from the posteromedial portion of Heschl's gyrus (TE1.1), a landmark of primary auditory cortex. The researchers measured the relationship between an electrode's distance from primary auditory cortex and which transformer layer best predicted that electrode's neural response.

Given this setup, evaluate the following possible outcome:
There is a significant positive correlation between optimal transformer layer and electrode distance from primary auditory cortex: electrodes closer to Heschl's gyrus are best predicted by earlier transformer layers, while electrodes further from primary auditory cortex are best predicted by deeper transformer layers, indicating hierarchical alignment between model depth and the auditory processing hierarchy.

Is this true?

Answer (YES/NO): YES